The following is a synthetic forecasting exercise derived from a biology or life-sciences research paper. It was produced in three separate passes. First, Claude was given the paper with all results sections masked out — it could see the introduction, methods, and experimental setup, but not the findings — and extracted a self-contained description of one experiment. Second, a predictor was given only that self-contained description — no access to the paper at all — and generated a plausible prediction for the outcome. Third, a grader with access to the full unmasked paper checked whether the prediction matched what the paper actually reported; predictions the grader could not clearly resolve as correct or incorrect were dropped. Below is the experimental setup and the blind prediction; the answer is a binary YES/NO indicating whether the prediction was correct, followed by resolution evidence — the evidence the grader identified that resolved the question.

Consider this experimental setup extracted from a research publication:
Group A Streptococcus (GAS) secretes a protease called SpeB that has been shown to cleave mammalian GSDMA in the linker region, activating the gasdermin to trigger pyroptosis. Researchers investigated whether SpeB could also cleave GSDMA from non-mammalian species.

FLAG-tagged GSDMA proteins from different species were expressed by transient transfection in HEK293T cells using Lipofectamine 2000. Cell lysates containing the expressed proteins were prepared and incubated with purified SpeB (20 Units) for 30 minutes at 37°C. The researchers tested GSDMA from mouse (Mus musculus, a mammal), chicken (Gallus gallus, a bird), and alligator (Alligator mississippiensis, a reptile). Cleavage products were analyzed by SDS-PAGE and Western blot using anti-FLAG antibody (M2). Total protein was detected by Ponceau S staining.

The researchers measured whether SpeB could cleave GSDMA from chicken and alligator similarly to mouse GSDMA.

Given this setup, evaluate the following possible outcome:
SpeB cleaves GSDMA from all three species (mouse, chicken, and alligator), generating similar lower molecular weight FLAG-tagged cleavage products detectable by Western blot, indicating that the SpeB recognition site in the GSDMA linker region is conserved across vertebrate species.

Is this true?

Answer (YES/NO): NO